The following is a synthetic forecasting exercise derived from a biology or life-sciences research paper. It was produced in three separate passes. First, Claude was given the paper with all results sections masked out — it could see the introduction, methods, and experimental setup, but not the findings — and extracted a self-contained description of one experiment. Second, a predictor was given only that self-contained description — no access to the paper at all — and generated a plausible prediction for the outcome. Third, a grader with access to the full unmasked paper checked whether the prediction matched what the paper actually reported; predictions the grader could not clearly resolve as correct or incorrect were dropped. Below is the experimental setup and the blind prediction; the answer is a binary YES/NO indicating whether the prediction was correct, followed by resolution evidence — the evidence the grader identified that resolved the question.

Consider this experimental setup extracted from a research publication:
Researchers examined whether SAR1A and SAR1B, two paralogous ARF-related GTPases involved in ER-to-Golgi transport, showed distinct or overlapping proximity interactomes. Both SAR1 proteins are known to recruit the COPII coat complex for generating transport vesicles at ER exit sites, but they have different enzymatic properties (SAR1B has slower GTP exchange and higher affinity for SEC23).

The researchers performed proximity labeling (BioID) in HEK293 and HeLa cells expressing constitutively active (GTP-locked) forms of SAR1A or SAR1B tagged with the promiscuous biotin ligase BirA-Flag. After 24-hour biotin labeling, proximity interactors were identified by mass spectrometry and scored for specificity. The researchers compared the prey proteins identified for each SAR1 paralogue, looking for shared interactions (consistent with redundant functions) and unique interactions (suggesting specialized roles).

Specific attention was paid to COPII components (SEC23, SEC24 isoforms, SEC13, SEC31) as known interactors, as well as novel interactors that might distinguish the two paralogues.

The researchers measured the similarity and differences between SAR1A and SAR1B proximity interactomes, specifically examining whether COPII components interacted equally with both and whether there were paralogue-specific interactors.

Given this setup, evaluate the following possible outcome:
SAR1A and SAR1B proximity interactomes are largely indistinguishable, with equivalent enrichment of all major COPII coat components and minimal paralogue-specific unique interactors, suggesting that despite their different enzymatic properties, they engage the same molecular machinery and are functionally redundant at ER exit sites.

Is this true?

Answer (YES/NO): NO